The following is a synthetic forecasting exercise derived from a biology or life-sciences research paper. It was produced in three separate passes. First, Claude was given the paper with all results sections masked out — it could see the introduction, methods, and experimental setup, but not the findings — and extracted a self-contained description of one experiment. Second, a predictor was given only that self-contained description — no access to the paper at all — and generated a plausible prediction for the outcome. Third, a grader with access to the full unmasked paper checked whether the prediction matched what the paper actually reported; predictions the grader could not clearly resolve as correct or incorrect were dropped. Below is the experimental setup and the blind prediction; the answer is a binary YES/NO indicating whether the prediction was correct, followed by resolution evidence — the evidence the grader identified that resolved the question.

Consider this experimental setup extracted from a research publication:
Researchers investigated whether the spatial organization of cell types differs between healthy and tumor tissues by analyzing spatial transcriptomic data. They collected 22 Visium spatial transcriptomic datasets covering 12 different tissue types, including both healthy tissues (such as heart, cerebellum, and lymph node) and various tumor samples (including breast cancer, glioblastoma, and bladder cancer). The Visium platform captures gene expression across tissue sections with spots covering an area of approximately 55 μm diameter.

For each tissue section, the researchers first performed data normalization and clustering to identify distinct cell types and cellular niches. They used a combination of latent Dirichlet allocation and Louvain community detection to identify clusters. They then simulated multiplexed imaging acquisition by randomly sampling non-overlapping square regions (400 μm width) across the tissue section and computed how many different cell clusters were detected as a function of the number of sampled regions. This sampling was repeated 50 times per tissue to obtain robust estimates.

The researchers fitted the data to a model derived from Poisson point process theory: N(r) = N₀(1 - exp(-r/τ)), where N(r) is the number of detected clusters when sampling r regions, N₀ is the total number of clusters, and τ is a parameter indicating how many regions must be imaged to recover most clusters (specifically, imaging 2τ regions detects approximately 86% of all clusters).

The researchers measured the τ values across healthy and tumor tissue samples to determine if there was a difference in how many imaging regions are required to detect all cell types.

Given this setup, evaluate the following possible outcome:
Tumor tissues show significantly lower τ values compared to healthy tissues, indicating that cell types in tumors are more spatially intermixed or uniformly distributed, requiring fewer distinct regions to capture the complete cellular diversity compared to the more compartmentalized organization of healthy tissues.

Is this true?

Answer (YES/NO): NO